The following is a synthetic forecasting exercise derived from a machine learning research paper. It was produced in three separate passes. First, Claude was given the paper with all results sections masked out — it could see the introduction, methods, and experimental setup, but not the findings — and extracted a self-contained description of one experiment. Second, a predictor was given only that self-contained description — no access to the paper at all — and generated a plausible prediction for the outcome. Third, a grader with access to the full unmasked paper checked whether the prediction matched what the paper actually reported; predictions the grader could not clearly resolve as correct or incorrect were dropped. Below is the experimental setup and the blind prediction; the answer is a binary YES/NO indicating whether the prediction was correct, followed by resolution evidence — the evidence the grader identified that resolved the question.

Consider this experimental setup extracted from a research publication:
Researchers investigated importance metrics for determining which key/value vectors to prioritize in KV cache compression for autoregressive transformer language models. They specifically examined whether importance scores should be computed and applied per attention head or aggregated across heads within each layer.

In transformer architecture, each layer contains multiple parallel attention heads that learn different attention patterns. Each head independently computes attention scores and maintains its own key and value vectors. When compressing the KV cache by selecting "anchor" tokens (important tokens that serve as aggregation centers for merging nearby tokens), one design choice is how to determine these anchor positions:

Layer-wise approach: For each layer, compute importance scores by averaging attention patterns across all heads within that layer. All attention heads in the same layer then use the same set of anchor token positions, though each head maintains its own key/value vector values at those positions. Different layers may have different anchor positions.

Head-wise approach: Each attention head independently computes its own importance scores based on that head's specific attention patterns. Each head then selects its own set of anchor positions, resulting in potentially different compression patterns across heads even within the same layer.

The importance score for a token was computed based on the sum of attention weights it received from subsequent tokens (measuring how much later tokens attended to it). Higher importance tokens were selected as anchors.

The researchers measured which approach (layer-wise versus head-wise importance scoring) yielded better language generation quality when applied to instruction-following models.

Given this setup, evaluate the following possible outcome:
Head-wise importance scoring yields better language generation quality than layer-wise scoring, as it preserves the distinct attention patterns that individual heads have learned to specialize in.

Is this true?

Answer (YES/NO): NO